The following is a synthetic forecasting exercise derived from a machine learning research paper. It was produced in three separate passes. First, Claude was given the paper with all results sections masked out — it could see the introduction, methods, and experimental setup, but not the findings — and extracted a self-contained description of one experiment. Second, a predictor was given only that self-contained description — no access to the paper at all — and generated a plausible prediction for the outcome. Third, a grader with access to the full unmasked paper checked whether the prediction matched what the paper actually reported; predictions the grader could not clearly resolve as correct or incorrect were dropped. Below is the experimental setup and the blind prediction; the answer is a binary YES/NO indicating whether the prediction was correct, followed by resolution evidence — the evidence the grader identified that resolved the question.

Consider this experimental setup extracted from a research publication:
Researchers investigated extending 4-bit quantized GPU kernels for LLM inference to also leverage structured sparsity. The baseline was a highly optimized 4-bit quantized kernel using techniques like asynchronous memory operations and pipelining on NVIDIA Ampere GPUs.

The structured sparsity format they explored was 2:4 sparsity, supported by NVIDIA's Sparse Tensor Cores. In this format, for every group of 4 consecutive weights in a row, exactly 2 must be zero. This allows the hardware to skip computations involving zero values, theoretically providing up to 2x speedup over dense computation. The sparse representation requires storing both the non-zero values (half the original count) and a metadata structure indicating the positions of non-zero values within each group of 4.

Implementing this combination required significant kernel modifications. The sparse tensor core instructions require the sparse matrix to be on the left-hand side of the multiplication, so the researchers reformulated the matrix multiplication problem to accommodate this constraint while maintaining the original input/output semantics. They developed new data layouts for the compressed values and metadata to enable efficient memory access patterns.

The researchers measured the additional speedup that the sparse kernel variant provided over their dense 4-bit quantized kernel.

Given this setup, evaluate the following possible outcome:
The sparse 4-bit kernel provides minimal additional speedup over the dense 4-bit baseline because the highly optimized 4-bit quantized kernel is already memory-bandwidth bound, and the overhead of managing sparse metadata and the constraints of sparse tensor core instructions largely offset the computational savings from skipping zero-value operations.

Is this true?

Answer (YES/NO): NO